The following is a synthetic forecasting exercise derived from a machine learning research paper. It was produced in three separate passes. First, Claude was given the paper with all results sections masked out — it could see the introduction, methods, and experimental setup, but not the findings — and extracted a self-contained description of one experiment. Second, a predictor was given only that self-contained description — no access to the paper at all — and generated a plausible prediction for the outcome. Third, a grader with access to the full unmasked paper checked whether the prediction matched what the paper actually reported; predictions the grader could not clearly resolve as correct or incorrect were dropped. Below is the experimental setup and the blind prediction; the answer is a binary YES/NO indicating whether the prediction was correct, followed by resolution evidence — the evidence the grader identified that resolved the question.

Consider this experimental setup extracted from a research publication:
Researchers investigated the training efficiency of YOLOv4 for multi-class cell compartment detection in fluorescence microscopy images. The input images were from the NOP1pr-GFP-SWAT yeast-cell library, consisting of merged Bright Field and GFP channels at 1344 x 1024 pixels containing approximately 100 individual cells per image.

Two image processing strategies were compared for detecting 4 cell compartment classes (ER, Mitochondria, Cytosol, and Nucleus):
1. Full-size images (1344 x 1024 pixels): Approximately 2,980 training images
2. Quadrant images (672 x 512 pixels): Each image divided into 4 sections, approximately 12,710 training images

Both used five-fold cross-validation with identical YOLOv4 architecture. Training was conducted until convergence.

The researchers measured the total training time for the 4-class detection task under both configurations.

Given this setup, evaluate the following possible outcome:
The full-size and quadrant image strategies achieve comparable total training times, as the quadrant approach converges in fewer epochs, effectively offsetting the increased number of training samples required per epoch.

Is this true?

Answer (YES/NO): NO